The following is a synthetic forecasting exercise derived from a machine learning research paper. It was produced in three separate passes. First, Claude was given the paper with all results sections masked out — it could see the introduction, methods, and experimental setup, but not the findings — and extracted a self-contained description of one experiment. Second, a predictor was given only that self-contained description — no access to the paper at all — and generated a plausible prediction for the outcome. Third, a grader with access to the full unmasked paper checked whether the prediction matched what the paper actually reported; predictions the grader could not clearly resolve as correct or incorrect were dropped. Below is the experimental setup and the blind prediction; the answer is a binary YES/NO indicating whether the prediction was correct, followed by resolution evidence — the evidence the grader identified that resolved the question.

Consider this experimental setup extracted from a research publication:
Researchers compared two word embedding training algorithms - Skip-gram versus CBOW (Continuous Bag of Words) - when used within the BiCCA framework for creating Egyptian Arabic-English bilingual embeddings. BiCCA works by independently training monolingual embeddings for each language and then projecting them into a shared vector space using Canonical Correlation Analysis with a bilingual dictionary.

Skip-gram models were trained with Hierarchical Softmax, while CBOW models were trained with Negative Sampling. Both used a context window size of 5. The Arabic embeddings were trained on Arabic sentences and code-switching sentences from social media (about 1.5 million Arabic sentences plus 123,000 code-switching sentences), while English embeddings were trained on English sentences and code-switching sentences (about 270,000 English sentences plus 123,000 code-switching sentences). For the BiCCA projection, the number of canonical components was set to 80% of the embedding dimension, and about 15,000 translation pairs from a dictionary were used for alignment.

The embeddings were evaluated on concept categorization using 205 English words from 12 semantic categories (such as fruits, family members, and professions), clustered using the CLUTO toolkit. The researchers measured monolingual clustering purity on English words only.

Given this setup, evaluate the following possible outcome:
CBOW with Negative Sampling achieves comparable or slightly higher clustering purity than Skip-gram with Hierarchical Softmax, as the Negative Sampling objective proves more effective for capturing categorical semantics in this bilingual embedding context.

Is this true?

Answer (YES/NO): NO